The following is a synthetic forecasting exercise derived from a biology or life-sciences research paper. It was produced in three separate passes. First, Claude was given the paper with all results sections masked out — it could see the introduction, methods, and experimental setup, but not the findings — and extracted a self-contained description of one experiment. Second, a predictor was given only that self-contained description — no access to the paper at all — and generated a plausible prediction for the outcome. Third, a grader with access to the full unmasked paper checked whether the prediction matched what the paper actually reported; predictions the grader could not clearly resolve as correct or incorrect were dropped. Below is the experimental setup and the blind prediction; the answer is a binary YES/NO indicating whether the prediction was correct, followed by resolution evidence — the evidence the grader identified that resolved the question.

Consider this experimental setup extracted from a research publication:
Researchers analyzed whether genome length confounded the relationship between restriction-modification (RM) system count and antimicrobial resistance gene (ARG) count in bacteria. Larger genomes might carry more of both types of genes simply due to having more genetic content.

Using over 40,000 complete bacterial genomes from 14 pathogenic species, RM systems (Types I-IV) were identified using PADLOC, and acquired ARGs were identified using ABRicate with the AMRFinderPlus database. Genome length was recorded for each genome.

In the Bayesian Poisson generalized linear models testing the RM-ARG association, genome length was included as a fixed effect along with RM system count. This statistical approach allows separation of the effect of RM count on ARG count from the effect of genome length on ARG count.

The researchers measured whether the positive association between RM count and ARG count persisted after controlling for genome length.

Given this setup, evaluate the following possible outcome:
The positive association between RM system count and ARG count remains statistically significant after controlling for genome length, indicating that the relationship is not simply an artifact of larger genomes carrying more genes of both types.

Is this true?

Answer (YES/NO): YES